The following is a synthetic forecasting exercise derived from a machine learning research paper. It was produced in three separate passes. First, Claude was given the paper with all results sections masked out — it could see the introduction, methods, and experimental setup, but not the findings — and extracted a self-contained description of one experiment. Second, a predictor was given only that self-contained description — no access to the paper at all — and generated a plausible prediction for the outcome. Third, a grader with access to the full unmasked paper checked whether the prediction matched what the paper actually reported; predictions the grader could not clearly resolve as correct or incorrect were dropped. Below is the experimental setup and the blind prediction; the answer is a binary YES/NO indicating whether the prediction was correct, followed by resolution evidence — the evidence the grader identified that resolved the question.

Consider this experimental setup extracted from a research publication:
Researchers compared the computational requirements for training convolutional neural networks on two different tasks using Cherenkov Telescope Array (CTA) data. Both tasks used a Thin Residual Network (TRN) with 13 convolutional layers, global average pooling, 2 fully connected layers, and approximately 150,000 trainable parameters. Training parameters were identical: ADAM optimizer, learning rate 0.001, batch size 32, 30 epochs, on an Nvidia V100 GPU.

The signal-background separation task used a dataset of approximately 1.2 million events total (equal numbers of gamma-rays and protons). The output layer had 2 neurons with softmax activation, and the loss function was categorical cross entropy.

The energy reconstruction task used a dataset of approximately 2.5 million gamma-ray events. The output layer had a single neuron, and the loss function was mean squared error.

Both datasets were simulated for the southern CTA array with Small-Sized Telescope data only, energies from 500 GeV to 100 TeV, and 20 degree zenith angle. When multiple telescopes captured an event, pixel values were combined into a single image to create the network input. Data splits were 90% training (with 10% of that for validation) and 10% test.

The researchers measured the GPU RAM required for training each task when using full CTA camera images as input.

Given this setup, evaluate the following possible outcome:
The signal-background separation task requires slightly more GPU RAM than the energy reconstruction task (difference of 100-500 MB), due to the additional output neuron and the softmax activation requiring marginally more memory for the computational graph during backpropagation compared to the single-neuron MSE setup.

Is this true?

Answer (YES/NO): NO